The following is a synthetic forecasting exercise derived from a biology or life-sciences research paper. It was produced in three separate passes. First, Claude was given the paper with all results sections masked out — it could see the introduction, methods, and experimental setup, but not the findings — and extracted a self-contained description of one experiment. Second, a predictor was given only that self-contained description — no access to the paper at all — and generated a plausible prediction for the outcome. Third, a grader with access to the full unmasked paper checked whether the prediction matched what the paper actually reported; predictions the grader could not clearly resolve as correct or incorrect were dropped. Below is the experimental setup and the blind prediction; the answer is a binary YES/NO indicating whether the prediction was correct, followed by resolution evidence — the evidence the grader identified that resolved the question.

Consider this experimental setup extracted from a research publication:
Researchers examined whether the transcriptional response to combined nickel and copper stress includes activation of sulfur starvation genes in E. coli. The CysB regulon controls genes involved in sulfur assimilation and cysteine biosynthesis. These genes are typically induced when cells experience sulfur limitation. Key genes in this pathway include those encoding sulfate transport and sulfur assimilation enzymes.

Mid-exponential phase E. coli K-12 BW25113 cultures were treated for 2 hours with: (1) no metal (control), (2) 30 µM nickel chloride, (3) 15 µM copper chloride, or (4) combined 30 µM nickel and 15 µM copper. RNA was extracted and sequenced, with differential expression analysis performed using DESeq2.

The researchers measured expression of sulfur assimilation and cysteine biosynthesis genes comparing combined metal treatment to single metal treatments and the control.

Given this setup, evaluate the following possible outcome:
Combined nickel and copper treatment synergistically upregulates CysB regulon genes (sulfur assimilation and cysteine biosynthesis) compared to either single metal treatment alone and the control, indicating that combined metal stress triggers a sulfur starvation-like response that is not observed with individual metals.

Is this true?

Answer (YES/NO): YES